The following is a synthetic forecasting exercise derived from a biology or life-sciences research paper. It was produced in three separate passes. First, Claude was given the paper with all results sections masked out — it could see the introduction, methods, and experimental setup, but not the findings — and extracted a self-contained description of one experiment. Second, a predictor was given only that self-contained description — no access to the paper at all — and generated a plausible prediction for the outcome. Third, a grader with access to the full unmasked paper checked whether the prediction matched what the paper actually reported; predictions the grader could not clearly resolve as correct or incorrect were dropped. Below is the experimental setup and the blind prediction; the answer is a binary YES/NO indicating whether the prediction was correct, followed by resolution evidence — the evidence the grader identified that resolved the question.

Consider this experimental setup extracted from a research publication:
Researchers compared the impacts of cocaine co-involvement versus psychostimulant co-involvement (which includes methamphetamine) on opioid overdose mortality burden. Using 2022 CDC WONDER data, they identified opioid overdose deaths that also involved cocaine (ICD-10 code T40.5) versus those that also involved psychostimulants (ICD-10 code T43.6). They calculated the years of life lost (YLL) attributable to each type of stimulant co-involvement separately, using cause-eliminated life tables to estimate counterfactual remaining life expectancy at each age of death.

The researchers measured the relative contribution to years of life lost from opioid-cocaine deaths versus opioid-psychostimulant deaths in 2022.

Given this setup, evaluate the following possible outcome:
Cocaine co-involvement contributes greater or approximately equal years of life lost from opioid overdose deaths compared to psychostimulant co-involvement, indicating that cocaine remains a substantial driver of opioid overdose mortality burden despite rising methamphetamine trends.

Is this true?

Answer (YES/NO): NO